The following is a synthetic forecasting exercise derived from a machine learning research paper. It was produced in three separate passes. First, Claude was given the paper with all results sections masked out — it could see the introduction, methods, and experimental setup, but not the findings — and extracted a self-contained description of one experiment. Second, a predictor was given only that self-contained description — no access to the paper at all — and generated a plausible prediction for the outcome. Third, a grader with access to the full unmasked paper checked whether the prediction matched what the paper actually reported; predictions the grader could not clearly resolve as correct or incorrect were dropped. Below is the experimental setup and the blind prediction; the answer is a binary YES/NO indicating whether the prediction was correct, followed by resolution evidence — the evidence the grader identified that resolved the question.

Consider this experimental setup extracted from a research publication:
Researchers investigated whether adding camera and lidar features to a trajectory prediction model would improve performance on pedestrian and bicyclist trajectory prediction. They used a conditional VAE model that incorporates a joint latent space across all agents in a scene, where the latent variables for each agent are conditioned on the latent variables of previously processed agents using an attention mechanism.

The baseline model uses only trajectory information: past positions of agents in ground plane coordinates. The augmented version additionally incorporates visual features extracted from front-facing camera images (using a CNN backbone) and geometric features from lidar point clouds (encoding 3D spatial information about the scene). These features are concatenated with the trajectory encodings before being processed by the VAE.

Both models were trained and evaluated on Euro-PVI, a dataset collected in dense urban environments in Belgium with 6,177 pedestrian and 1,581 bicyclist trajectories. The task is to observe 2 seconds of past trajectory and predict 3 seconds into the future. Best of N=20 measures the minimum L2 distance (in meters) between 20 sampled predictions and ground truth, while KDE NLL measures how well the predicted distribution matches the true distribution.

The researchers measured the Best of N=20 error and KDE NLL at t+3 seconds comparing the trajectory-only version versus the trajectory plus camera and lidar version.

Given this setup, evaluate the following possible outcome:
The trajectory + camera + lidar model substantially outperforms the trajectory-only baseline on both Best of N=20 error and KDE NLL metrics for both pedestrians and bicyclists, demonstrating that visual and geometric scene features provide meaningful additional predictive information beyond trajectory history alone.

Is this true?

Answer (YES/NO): NO